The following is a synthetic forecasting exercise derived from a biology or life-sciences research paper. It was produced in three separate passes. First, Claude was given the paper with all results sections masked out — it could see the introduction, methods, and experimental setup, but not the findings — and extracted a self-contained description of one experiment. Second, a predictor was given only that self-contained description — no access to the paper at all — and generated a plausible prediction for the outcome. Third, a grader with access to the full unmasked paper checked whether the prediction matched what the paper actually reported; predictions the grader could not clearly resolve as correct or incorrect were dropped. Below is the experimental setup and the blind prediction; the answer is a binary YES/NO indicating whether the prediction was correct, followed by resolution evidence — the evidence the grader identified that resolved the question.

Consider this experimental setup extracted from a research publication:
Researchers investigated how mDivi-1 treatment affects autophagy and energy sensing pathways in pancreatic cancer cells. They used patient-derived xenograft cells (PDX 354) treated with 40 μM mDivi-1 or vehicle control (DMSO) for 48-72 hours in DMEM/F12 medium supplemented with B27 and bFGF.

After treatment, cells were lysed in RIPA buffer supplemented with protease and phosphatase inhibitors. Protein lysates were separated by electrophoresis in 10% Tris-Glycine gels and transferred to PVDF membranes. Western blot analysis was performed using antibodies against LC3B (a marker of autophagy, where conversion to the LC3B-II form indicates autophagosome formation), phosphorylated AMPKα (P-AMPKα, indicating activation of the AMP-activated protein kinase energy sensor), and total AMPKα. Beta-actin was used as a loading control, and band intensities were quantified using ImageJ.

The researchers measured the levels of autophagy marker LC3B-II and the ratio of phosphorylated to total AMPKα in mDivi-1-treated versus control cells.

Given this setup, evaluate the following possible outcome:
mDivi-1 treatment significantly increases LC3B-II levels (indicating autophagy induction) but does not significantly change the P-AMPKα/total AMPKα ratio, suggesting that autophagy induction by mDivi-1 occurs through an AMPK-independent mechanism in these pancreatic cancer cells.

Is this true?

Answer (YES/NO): NO